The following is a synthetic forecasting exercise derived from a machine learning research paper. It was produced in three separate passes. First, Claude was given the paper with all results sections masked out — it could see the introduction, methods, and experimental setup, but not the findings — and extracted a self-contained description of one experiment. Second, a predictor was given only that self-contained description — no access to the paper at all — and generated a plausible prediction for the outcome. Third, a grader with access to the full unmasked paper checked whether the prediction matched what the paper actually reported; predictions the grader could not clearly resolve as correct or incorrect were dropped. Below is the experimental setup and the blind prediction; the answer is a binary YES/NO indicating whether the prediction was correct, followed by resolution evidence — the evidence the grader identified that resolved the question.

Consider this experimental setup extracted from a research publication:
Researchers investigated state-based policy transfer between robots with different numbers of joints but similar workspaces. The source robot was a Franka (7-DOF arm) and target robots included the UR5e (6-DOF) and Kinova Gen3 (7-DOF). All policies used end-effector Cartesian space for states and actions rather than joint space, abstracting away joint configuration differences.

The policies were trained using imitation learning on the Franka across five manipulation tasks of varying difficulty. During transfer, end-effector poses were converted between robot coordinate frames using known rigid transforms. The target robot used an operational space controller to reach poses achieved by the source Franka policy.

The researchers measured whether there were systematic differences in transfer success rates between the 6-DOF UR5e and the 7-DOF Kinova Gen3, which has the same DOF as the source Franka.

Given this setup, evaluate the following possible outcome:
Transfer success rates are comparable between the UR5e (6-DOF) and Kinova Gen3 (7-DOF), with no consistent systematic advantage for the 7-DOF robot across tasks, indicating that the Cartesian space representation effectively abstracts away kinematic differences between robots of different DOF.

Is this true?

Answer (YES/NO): YES